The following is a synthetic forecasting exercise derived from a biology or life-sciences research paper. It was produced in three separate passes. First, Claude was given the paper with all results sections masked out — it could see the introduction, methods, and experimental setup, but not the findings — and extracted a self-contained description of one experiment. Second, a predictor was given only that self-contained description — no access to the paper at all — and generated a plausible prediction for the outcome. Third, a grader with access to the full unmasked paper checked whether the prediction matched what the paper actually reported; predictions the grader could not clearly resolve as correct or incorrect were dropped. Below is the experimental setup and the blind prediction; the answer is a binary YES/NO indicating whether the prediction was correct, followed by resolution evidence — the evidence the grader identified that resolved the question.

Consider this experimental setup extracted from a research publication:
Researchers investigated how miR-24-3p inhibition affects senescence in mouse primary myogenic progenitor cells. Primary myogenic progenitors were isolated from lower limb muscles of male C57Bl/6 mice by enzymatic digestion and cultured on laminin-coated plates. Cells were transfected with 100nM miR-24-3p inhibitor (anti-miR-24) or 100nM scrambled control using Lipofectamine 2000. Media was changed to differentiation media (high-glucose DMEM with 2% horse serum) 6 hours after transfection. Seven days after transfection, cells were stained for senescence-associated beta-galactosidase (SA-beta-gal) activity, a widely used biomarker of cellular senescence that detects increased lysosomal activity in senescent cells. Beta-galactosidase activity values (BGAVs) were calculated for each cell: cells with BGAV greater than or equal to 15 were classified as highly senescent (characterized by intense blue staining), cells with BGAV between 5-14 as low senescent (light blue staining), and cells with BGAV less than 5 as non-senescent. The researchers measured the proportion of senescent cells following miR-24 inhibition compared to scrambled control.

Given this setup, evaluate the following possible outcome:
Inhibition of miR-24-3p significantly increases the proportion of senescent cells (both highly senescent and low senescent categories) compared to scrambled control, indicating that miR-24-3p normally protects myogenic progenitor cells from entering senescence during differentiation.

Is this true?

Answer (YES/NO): NO